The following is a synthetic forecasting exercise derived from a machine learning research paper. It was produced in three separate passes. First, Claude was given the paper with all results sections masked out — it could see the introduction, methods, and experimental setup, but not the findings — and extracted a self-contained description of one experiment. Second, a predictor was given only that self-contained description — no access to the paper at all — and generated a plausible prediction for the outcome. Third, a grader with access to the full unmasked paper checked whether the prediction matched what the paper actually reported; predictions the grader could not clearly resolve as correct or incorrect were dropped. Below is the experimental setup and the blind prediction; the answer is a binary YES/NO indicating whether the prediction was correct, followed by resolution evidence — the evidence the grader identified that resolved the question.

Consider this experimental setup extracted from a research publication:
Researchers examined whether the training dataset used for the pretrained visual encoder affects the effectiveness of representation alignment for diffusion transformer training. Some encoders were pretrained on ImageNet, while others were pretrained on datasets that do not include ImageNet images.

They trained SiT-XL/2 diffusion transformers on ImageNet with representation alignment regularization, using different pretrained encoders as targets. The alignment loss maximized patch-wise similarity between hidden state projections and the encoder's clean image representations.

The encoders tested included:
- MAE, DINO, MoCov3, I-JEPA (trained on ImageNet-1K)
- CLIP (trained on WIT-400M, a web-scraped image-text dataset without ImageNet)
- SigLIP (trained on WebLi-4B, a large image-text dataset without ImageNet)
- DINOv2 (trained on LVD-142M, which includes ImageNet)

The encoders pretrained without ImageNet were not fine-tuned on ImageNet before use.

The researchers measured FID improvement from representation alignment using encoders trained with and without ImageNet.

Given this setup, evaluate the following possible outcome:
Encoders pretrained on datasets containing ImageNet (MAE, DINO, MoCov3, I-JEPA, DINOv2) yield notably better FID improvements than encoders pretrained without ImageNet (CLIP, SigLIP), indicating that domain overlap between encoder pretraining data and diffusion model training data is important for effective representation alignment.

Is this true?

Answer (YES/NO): NO